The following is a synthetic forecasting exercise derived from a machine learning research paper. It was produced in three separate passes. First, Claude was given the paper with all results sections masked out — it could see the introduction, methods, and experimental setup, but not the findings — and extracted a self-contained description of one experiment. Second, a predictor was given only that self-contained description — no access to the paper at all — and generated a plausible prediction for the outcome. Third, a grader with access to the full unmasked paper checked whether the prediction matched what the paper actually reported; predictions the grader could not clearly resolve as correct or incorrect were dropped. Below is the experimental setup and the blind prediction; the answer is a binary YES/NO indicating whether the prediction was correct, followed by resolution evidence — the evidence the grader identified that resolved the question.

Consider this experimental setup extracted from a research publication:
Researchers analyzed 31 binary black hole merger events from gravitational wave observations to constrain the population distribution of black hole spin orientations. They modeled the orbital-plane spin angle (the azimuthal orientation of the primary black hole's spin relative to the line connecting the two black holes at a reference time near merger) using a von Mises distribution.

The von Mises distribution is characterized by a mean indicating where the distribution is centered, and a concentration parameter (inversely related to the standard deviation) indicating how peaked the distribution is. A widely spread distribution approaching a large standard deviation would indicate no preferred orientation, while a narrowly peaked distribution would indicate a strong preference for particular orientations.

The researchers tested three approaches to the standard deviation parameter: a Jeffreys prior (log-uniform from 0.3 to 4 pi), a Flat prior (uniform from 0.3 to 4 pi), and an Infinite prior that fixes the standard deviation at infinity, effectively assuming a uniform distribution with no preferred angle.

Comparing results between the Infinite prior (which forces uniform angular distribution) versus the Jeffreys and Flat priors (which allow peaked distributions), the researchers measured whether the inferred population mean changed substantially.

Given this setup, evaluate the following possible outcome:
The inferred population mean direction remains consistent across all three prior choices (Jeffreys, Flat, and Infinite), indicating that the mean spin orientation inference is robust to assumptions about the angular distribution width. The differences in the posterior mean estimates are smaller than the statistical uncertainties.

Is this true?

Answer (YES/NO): NO